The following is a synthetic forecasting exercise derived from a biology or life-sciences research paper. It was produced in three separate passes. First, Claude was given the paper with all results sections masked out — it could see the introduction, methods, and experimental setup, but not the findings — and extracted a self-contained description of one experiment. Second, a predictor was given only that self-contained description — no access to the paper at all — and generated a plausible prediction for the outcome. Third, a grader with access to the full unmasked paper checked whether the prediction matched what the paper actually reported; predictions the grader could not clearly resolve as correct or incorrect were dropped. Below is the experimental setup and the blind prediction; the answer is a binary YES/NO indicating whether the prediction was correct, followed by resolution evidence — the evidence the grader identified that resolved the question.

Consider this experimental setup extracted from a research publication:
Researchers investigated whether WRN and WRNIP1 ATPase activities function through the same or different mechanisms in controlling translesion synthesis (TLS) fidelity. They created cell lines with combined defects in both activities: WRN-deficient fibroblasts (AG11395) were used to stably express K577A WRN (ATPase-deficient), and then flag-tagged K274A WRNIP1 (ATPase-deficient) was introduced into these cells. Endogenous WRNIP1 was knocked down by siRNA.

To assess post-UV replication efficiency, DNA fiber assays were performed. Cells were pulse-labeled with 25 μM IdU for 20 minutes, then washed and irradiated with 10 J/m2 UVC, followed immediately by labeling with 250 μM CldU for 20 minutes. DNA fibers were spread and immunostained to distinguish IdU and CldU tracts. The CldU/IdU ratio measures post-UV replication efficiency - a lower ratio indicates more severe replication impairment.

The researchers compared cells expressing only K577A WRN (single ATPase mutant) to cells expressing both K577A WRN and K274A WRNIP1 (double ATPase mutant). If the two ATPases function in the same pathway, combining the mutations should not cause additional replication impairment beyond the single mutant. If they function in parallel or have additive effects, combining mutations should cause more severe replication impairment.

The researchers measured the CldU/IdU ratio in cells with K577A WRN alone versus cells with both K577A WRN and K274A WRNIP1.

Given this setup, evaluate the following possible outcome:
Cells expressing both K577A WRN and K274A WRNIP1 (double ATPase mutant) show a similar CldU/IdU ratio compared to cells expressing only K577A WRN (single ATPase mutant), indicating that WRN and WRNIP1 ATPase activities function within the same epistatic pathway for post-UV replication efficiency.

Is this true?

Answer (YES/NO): YES